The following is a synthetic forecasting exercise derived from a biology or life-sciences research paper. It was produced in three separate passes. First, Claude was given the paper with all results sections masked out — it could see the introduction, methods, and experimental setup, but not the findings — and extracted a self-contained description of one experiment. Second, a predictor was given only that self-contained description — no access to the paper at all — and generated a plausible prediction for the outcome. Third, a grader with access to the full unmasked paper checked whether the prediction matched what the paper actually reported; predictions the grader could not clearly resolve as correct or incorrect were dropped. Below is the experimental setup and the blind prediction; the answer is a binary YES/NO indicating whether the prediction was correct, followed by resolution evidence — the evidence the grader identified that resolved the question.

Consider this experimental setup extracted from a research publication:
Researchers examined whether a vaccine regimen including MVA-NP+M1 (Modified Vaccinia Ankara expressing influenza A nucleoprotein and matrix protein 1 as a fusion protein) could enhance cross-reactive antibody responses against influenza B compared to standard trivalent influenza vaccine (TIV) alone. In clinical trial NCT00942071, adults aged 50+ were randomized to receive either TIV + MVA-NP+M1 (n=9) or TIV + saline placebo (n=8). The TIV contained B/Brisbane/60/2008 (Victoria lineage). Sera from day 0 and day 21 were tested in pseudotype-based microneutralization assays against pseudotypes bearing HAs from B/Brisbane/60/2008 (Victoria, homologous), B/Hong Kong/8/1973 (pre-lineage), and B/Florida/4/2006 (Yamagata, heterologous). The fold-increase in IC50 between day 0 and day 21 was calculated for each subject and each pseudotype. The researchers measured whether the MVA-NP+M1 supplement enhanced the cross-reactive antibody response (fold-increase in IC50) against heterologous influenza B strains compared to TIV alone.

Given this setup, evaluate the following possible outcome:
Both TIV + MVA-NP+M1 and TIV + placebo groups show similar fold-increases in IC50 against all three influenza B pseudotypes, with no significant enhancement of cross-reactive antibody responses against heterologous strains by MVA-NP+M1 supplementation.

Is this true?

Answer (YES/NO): YES